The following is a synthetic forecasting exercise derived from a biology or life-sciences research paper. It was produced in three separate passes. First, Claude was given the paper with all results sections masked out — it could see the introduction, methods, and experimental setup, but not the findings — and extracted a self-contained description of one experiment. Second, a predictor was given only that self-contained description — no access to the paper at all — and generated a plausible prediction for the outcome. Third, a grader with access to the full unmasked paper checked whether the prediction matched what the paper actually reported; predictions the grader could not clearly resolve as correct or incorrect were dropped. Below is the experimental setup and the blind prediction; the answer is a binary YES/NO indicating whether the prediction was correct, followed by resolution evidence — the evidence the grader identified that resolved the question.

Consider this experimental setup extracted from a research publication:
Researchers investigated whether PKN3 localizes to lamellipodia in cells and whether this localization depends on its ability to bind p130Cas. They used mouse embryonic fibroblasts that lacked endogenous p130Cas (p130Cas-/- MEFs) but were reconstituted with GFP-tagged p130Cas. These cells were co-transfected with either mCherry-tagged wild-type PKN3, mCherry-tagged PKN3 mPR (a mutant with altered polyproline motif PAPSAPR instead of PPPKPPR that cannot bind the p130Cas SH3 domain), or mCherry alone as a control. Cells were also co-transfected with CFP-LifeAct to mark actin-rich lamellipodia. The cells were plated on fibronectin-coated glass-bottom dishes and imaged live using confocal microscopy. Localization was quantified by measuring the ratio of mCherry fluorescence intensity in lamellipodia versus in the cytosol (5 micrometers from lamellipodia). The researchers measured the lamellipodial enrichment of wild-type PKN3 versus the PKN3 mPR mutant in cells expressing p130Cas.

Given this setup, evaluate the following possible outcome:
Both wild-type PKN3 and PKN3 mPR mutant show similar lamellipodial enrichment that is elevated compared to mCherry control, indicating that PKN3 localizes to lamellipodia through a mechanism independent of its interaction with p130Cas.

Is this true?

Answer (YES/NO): NO